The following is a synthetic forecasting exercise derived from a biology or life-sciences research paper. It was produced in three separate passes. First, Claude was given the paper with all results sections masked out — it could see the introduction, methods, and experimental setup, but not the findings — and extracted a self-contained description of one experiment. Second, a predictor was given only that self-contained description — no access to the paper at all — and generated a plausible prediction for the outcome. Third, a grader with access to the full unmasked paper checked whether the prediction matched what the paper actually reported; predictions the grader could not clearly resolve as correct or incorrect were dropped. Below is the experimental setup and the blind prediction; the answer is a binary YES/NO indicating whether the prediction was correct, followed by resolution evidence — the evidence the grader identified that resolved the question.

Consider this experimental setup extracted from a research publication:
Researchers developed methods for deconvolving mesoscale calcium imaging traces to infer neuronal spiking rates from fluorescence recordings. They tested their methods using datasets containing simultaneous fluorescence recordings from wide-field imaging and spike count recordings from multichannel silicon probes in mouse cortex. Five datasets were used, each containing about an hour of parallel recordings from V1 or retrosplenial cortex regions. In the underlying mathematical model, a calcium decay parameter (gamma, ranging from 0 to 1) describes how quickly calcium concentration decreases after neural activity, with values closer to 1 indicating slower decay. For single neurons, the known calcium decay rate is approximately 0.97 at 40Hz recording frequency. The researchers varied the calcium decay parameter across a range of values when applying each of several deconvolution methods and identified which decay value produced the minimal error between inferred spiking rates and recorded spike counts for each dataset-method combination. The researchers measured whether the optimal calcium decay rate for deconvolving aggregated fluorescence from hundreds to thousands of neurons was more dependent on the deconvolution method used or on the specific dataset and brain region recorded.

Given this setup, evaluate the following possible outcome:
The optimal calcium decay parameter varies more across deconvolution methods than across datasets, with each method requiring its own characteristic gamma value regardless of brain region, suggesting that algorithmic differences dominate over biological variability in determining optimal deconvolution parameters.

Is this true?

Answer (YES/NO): NO